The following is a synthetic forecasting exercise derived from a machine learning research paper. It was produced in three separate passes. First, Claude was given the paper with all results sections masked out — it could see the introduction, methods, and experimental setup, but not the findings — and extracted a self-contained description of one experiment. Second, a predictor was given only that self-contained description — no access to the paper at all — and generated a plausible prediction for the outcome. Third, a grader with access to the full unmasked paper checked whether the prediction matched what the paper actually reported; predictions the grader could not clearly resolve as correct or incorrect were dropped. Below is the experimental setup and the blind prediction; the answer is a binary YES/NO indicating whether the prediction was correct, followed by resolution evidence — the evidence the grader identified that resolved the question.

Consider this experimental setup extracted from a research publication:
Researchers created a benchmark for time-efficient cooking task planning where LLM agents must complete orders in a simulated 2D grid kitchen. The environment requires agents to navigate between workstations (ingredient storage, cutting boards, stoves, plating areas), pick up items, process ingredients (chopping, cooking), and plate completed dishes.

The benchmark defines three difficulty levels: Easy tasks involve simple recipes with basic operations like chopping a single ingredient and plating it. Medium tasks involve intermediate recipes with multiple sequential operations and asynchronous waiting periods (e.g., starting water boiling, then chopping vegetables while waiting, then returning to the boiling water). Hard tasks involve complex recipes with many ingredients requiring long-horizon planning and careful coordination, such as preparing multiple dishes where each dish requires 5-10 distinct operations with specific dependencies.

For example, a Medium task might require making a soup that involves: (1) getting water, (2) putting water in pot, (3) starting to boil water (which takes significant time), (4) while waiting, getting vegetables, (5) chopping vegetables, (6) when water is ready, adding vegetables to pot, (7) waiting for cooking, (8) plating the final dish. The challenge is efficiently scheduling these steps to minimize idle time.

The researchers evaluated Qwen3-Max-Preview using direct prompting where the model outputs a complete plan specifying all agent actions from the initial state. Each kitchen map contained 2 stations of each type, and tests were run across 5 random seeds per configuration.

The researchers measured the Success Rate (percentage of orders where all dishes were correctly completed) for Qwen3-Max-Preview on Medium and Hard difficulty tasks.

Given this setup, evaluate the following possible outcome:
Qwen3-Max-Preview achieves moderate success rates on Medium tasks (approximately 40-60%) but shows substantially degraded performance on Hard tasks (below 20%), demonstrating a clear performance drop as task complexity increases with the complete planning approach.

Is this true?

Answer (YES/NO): NO